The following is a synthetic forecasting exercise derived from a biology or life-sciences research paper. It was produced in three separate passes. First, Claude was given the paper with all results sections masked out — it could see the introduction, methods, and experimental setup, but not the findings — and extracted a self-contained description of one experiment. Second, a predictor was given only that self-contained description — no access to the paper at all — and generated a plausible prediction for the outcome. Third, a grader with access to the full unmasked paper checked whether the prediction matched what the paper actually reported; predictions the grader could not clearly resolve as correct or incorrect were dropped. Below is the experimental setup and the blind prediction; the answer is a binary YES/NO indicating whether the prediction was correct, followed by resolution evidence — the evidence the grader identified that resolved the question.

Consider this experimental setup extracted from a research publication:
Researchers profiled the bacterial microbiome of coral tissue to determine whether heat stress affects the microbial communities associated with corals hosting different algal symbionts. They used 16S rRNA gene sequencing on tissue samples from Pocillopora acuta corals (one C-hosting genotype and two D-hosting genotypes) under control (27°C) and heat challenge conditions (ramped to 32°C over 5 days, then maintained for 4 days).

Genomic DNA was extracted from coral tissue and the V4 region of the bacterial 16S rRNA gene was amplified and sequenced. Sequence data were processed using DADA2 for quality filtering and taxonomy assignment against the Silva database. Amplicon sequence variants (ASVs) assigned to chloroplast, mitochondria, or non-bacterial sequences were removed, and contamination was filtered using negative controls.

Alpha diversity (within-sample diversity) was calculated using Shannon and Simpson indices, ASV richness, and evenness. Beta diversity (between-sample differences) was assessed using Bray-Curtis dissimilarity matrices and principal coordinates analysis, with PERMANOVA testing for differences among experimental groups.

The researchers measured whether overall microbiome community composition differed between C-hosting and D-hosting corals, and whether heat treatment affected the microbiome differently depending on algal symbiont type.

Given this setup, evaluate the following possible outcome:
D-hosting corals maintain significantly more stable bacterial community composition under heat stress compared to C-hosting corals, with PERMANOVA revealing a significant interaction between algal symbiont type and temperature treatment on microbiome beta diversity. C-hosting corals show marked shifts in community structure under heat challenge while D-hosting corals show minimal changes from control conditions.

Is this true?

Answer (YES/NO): NO